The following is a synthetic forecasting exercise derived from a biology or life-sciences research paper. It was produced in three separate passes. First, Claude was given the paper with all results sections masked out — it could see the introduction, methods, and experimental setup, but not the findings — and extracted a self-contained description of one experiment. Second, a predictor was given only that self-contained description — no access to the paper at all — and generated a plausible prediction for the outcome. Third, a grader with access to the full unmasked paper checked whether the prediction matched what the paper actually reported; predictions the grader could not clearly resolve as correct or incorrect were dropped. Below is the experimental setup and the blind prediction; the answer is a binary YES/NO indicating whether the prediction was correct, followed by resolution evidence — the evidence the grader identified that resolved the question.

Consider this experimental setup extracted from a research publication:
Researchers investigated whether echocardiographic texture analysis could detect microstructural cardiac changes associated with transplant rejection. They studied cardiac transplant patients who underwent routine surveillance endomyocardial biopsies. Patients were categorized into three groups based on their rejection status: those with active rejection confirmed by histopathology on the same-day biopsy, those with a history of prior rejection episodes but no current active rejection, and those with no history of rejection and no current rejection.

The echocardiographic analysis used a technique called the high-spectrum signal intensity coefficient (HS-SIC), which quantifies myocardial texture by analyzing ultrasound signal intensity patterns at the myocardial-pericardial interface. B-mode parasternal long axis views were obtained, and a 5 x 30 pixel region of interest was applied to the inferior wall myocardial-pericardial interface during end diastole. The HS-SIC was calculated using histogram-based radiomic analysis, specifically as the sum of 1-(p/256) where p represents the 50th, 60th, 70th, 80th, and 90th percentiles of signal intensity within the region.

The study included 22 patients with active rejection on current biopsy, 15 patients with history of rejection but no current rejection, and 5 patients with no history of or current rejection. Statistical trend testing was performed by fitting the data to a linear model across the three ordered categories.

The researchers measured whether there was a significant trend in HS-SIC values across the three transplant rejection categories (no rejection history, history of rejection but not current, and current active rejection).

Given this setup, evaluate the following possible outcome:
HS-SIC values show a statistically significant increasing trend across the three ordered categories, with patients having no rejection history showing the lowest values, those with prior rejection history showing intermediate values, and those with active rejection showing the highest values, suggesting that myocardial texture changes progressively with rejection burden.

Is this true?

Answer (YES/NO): NO